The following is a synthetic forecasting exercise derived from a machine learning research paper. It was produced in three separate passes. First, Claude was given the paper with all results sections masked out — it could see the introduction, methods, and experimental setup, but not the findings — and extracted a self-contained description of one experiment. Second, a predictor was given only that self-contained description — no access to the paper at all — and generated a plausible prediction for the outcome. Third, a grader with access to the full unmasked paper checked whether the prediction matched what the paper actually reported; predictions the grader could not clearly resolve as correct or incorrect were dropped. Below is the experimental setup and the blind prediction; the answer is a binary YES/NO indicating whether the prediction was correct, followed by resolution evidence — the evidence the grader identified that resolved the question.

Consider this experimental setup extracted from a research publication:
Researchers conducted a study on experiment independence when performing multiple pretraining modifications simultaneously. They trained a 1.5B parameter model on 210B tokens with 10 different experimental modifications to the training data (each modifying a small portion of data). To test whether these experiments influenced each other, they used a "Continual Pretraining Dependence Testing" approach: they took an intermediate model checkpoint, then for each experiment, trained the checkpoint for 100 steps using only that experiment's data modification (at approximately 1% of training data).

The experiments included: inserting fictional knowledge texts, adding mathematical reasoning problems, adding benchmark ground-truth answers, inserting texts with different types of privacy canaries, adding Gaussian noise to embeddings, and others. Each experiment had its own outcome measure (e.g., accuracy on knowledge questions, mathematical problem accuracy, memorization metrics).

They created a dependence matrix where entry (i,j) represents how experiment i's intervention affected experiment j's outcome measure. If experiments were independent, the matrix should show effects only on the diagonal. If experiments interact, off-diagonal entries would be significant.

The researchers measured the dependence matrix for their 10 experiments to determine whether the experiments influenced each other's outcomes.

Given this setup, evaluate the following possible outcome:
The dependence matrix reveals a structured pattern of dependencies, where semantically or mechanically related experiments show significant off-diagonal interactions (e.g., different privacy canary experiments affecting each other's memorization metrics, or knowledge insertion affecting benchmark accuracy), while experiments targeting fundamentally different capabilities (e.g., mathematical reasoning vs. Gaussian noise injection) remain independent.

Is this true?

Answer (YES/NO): NO